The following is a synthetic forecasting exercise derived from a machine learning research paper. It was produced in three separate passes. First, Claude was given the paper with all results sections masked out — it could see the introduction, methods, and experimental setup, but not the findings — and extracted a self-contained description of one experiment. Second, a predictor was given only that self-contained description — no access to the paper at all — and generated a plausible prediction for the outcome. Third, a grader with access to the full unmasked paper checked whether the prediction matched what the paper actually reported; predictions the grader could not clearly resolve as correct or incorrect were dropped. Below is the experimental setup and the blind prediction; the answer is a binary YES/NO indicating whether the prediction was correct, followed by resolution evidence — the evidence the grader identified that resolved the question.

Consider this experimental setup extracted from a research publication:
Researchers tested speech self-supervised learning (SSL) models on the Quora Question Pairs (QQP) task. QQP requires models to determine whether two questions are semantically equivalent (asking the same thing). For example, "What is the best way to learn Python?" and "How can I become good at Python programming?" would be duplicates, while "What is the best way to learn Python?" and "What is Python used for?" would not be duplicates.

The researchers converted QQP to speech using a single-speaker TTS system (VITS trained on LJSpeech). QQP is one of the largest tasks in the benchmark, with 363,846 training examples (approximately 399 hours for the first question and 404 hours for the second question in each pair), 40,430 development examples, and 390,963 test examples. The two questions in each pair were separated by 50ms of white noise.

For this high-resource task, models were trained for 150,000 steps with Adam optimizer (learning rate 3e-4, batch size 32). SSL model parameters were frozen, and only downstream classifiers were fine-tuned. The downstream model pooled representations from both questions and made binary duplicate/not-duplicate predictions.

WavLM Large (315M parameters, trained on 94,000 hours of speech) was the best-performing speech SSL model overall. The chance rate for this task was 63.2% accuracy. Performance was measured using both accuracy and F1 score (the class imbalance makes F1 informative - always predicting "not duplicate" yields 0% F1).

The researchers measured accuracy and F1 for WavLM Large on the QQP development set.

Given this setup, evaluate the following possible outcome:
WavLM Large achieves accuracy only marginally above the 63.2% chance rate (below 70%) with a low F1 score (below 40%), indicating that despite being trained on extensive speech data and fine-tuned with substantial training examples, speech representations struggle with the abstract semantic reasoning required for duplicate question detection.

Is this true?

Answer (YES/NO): NO